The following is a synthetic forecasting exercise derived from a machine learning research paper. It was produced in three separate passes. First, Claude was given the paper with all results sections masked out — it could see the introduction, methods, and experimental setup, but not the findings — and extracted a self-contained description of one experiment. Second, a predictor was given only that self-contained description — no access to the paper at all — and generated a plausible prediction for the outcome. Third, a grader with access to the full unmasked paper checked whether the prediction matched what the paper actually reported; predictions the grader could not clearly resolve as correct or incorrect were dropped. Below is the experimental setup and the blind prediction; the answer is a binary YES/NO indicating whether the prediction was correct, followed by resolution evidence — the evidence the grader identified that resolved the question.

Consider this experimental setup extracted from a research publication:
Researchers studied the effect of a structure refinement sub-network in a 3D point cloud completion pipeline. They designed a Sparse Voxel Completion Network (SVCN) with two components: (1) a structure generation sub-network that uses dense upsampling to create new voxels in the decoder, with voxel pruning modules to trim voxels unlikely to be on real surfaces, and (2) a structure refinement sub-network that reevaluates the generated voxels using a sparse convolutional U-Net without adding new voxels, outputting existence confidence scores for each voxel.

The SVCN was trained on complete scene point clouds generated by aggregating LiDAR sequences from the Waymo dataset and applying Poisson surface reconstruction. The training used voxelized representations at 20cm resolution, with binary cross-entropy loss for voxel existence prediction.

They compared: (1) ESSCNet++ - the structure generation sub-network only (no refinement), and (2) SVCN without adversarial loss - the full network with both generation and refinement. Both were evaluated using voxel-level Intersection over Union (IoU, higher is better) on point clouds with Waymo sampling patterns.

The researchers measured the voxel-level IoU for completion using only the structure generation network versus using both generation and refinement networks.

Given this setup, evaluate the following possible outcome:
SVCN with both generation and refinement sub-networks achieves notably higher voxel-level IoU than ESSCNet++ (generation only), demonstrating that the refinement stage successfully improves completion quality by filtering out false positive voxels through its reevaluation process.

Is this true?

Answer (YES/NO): YES